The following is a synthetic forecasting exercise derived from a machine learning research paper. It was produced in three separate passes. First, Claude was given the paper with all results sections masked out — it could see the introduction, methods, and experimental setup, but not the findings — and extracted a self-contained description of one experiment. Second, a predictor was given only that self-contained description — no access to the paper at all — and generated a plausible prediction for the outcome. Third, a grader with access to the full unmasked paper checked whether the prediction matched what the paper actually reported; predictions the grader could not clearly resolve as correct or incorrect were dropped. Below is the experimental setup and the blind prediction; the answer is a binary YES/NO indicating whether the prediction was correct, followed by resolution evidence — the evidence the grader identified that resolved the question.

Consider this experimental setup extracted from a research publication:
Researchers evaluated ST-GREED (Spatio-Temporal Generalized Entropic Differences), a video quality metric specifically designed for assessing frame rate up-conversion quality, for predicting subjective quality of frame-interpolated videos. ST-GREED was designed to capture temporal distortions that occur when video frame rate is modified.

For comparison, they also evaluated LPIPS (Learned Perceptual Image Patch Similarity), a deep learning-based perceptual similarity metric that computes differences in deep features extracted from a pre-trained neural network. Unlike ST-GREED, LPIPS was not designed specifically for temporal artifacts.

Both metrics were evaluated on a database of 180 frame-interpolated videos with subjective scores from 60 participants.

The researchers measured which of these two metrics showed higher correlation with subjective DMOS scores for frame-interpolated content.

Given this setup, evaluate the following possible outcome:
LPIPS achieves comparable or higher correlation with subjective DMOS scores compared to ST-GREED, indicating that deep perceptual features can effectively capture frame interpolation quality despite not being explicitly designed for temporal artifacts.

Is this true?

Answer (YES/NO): YES